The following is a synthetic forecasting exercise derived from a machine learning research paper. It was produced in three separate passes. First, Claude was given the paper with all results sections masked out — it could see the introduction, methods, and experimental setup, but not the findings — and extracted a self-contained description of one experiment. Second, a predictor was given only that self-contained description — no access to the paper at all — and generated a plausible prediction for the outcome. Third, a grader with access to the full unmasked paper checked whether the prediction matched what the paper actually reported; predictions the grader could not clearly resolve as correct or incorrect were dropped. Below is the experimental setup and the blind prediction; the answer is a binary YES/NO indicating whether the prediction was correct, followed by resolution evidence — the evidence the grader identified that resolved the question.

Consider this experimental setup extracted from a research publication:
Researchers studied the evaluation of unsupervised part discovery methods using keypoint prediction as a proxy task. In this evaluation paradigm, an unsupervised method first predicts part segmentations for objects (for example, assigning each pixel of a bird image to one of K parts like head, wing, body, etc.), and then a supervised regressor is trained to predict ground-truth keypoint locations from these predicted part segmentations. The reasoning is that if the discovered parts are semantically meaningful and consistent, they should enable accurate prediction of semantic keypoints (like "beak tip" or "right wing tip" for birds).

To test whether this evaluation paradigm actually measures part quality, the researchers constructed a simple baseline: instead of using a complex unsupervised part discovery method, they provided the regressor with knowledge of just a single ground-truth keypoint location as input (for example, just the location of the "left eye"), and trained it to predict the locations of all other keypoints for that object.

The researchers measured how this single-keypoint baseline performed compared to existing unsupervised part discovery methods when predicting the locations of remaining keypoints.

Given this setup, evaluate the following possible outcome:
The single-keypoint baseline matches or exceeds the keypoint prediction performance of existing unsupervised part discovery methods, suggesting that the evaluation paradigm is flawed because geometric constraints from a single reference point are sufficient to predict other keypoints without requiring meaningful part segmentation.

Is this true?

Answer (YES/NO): YES